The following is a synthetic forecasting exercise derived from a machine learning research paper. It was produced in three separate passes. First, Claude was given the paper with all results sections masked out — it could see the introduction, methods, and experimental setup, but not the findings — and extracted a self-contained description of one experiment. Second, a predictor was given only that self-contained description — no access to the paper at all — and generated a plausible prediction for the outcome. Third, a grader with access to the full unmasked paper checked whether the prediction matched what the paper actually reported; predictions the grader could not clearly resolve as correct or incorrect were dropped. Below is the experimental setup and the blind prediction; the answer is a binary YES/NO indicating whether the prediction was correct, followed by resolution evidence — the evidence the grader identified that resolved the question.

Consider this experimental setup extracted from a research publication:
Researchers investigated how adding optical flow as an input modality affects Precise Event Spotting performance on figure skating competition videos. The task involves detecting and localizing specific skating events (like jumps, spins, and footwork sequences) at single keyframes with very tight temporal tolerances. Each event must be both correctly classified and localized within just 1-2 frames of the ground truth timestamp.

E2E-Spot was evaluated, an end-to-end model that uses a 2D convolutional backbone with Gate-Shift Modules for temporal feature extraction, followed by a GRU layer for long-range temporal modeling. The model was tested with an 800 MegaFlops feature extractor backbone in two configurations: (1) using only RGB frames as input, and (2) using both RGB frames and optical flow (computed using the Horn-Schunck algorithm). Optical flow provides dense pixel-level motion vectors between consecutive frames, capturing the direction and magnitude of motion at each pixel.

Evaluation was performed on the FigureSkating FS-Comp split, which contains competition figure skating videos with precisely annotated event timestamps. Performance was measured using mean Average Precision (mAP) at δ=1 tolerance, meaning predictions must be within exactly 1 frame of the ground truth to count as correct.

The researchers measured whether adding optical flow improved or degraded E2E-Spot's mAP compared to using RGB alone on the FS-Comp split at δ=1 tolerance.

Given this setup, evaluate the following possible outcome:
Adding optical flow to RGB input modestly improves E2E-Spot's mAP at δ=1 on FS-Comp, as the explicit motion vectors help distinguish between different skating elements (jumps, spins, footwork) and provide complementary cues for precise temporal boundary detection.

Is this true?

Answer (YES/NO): NO